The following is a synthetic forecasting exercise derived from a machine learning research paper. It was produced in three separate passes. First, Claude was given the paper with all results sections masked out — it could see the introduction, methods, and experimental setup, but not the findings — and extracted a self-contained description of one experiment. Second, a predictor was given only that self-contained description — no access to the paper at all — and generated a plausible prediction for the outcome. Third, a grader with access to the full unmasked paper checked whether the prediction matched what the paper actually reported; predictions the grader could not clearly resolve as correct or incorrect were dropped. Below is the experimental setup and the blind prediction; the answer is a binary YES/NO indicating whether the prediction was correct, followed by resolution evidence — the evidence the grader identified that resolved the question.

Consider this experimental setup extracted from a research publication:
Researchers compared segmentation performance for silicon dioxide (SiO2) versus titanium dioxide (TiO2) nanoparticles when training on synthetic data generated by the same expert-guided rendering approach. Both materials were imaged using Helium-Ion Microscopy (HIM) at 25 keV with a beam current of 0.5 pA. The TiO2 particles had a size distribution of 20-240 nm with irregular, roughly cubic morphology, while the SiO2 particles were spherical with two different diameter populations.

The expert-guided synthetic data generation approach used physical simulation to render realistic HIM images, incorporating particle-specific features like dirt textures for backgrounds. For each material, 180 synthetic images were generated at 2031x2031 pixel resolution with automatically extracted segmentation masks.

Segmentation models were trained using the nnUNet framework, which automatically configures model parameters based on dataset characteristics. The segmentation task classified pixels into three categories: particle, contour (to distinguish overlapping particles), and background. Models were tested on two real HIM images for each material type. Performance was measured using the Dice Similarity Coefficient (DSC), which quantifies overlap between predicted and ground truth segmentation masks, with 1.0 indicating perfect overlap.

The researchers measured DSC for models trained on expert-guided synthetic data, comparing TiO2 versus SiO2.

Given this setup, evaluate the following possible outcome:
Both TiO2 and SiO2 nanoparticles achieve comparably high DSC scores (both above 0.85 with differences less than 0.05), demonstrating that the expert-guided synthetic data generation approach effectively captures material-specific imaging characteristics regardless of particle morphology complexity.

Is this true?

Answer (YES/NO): NO